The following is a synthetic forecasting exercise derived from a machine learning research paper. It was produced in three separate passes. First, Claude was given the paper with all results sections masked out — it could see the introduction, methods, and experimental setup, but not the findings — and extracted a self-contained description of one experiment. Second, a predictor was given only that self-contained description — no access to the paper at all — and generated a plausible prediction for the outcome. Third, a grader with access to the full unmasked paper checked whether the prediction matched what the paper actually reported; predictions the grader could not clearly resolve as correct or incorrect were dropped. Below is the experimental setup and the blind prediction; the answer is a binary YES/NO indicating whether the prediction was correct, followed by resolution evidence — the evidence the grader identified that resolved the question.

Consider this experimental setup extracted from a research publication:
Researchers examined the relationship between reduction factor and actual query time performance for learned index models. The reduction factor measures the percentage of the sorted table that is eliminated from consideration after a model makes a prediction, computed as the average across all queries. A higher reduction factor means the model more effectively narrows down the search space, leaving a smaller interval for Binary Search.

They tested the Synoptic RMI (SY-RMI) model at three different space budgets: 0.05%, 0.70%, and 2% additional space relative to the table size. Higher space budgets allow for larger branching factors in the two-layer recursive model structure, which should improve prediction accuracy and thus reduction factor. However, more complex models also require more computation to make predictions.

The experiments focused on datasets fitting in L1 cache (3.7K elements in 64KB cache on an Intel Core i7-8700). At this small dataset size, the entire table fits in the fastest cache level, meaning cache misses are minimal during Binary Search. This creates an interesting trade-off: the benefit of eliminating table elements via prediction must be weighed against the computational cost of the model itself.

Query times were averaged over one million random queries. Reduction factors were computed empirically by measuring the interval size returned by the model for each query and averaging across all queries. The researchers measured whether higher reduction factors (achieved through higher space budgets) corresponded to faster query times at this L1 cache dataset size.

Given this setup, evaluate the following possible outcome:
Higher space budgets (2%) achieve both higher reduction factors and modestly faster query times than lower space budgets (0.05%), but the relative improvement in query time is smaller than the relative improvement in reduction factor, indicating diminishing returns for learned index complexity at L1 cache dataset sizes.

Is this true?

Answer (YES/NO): YES